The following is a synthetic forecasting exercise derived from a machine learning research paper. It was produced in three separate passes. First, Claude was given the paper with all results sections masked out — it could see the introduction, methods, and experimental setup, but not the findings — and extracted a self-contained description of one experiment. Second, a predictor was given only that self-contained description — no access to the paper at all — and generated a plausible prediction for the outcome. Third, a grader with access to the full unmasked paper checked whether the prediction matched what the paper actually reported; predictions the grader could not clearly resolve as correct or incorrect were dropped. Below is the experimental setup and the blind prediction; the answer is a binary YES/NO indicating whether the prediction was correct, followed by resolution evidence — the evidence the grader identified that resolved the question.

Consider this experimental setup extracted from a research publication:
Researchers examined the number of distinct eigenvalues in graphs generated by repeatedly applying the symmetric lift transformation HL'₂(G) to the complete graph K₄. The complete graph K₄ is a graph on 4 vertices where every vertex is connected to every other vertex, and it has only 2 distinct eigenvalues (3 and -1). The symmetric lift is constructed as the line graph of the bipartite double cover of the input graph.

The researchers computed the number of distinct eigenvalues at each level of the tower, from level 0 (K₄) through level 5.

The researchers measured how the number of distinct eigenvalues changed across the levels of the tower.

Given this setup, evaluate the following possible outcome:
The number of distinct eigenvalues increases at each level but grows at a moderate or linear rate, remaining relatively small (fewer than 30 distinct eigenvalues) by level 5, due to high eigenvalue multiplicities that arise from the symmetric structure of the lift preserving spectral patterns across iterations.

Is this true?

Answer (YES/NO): YES